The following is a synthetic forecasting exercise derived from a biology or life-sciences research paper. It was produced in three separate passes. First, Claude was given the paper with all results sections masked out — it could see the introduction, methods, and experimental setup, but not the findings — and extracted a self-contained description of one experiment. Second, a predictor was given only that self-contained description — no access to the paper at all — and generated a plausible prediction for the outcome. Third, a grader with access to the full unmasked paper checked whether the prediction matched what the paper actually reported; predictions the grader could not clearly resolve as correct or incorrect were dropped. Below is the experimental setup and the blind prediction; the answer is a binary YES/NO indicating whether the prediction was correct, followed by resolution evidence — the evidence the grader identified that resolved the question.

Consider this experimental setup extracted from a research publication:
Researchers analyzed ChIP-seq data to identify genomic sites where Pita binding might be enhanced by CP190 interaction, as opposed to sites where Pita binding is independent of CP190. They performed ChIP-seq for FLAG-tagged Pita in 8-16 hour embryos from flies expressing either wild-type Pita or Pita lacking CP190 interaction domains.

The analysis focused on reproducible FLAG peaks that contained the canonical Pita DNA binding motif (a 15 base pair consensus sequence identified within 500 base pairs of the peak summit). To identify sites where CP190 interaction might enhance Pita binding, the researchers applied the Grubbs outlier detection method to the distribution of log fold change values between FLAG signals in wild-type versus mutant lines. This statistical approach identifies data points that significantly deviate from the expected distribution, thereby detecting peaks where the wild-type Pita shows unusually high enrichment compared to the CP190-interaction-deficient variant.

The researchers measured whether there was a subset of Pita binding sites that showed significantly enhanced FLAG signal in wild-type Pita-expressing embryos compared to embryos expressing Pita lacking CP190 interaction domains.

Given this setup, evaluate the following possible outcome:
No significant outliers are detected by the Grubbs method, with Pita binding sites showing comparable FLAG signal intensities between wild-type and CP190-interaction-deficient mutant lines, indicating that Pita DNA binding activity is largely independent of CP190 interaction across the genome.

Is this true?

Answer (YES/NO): NO